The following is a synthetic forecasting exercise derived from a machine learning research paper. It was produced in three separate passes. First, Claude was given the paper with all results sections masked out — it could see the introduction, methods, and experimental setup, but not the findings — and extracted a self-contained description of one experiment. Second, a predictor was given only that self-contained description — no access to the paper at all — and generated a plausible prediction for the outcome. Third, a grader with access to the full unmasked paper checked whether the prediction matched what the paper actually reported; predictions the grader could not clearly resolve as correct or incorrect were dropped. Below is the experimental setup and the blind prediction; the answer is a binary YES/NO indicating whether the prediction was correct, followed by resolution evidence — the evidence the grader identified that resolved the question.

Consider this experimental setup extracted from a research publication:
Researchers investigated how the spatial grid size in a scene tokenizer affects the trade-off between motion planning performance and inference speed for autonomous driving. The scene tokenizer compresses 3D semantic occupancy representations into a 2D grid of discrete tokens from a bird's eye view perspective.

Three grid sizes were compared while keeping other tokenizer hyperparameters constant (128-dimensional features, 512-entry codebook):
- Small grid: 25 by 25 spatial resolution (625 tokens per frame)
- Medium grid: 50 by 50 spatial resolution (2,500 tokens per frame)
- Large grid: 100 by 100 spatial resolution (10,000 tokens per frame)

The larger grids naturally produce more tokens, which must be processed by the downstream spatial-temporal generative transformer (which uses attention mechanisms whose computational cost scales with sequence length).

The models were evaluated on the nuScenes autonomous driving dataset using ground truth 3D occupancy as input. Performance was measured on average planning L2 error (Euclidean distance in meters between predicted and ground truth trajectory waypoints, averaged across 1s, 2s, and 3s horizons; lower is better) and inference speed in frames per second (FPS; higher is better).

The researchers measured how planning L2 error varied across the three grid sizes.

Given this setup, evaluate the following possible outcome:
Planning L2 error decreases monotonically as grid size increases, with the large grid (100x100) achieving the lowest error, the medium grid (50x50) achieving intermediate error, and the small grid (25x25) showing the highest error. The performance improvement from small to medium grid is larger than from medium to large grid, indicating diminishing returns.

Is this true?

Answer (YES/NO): NO